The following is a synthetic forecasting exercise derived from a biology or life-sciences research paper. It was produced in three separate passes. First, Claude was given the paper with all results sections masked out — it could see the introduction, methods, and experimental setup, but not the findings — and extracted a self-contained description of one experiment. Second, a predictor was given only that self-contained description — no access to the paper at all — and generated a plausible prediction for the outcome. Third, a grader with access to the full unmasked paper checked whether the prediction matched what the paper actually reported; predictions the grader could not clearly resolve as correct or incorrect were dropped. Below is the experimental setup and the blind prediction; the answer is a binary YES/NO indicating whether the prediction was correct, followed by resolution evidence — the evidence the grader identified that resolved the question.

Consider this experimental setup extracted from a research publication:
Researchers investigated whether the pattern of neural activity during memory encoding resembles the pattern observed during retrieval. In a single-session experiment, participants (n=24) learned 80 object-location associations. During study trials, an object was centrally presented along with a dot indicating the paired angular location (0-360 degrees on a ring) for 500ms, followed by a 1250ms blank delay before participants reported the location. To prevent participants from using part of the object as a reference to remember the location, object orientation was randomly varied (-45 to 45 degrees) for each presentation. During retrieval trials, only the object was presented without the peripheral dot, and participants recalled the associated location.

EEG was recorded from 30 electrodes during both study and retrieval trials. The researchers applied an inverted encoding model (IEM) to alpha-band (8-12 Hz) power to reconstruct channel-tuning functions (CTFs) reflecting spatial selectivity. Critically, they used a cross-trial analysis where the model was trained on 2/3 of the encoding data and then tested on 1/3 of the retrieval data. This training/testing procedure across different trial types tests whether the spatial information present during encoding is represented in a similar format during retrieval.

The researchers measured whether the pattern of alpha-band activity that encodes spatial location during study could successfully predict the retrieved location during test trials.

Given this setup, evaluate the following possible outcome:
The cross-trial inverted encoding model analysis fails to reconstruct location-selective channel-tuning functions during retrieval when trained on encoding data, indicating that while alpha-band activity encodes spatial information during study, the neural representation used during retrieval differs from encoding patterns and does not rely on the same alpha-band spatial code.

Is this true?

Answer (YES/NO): NO